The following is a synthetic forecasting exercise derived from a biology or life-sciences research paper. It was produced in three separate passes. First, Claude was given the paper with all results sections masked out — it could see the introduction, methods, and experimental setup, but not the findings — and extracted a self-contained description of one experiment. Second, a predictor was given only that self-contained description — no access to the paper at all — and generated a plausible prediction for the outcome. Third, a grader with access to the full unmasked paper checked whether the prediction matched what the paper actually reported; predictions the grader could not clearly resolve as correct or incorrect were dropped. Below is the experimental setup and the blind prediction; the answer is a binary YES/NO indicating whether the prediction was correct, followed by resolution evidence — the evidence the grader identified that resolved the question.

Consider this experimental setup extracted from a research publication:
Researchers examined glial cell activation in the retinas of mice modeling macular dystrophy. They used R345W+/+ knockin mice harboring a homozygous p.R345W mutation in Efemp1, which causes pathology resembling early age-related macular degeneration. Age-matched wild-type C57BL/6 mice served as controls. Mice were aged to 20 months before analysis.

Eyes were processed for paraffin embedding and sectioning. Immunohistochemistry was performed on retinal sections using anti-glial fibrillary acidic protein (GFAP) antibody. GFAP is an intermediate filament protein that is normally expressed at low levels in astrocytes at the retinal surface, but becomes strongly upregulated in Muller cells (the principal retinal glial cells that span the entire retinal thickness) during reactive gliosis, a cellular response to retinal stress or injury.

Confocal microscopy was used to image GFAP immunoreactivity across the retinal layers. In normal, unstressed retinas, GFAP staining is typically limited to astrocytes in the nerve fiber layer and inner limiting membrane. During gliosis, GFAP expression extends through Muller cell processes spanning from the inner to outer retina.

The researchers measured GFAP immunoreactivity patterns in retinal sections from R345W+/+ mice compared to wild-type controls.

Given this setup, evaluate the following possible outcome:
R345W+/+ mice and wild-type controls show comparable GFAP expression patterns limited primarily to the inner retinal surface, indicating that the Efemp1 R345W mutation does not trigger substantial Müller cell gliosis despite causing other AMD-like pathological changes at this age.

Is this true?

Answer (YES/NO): NO